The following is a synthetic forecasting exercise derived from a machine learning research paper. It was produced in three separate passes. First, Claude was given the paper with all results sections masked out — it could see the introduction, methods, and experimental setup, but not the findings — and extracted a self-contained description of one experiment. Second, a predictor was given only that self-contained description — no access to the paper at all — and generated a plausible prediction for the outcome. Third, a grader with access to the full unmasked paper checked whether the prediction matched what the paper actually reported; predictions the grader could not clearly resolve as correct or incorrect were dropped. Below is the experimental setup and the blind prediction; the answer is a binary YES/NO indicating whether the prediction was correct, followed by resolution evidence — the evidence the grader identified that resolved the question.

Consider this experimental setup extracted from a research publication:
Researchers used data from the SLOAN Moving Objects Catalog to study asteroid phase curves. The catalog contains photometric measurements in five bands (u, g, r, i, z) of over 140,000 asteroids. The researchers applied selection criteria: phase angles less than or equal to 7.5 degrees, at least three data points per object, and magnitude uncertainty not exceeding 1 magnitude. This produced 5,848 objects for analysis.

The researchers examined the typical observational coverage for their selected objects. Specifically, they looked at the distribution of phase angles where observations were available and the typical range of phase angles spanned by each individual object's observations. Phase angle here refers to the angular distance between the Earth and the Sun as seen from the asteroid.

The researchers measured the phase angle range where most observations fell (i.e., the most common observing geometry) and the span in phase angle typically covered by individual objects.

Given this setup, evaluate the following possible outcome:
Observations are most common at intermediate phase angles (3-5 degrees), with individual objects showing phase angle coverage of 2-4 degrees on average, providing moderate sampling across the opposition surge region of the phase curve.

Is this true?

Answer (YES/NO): NO